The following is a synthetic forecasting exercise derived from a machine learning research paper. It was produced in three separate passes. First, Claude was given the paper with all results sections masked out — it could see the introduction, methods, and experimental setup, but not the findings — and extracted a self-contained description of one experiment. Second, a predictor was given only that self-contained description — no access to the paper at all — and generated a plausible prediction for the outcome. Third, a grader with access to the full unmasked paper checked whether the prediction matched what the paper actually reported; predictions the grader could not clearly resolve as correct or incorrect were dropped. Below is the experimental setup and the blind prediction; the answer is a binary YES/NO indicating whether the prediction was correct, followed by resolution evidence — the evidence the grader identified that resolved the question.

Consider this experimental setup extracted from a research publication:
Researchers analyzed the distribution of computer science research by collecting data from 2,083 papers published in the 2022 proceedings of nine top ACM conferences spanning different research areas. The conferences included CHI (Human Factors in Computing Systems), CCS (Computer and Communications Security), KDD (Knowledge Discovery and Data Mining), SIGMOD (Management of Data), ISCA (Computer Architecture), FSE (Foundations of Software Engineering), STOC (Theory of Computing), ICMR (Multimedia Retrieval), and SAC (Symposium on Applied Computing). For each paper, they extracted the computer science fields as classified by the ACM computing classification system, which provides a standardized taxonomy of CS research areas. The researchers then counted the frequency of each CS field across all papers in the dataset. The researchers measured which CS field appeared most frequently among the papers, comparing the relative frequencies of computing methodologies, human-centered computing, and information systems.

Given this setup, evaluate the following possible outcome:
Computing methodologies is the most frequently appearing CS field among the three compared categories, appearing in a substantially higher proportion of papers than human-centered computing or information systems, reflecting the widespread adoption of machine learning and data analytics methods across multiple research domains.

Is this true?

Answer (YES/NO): NO